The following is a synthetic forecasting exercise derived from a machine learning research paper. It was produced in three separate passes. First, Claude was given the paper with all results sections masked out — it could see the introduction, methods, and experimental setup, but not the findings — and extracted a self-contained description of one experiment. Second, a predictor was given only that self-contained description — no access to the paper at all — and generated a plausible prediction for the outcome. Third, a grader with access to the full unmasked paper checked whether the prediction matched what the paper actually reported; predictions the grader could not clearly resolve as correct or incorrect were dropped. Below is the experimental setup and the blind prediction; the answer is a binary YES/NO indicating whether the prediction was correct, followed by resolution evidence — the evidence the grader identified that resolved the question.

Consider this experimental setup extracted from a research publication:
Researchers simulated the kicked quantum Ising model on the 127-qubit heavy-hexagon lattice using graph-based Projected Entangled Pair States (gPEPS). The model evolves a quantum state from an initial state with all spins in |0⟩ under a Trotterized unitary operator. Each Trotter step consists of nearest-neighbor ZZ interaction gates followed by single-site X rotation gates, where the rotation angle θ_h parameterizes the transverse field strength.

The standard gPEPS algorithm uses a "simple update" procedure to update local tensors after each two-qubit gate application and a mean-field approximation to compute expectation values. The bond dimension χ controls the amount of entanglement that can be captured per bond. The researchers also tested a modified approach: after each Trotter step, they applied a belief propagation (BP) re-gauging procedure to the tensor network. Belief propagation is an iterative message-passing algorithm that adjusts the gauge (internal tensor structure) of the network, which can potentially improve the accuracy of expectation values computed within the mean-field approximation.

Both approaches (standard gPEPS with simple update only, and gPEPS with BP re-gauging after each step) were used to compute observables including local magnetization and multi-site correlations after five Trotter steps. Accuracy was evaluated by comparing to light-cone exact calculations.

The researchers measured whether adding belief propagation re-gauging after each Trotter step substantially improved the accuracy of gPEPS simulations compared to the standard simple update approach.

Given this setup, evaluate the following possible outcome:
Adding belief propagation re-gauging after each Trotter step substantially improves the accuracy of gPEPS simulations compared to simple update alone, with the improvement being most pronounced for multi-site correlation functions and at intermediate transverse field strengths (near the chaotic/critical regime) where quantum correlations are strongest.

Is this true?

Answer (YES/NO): NO